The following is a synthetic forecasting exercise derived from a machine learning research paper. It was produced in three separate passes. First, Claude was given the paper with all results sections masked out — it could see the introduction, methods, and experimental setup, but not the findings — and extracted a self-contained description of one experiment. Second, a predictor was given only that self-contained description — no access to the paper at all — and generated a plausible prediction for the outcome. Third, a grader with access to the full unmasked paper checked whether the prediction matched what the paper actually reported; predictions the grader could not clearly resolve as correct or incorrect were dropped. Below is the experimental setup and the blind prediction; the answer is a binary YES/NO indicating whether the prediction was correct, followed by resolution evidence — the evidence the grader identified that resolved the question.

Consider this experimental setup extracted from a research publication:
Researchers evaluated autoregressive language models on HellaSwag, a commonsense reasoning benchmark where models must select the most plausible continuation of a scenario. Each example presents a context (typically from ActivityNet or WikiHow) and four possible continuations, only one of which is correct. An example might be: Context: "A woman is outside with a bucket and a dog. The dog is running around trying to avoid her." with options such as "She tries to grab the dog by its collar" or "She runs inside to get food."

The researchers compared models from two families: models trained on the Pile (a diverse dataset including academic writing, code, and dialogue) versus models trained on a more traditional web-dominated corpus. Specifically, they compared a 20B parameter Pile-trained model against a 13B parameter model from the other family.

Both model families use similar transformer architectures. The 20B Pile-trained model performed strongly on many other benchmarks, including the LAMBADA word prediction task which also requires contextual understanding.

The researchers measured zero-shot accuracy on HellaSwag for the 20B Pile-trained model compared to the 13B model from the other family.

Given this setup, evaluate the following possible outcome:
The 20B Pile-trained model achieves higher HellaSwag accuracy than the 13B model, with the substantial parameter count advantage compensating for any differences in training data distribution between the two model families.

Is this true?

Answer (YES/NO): NO